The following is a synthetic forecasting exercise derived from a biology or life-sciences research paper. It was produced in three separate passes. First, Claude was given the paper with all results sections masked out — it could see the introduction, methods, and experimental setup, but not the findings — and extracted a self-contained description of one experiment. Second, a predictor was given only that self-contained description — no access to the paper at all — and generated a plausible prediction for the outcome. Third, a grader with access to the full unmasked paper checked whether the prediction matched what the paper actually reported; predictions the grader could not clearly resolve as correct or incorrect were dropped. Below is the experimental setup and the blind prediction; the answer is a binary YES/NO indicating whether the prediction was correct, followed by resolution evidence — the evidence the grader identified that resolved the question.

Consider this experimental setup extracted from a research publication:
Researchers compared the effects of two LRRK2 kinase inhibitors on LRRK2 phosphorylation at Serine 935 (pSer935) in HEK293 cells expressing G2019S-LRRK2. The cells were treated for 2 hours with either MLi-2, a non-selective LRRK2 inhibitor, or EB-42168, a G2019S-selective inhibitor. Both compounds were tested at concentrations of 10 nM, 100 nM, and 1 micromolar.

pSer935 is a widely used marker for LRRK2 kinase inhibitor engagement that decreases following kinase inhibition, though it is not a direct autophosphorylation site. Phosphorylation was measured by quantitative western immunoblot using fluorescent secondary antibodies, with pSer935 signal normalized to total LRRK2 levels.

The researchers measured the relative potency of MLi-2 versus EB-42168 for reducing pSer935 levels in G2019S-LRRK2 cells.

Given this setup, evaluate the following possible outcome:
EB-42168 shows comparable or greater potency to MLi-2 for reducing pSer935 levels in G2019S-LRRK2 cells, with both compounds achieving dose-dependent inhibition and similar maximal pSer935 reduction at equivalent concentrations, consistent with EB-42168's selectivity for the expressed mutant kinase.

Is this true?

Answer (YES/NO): NO